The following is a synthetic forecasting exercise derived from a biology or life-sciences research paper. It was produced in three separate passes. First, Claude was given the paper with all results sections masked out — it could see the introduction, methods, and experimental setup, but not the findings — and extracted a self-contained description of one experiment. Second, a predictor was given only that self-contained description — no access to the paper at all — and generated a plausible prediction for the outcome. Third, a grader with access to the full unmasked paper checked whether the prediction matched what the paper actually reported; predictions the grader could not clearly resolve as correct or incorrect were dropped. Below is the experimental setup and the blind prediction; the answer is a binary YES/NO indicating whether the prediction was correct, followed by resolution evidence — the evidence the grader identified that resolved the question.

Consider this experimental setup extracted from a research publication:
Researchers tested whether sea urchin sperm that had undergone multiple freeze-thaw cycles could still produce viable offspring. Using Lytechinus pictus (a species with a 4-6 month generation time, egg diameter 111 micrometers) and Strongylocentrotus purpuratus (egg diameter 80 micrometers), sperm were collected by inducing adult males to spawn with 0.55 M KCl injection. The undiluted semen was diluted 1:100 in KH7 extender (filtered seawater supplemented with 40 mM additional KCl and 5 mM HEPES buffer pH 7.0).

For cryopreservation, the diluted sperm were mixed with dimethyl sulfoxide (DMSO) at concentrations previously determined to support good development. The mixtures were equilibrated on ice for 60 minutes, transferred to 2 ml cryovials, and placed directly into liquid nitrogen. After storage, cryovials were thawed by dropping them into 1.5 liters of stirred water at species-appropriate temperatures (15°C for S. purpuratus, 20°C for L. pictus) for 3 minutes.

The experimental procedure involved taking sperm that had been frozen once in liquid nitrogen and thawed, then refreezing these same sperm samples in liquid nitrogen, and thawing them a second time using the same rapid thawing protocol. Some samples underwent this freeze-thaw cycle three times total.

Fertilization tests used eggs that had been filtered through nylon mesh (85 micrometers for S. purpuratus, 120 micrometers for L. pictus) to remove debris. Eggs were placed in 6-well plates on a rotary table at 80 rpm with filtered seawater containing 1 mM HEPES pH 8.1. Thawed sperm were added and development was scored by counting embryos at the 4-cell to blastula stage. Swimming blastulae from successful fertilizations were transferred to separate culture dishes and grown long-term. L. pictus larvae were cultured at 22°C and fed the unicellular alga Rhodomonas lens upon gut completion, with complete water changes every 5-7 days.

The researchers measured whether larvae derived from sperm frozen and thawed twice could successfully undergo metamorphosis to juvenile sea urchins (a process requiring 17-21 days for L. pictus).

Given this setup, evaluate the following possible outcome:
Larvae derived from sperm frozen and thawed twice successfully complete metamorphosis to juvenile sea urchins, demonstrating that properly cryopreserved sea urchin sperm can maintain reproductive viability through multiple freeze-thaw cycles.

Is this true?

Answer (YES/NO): YES